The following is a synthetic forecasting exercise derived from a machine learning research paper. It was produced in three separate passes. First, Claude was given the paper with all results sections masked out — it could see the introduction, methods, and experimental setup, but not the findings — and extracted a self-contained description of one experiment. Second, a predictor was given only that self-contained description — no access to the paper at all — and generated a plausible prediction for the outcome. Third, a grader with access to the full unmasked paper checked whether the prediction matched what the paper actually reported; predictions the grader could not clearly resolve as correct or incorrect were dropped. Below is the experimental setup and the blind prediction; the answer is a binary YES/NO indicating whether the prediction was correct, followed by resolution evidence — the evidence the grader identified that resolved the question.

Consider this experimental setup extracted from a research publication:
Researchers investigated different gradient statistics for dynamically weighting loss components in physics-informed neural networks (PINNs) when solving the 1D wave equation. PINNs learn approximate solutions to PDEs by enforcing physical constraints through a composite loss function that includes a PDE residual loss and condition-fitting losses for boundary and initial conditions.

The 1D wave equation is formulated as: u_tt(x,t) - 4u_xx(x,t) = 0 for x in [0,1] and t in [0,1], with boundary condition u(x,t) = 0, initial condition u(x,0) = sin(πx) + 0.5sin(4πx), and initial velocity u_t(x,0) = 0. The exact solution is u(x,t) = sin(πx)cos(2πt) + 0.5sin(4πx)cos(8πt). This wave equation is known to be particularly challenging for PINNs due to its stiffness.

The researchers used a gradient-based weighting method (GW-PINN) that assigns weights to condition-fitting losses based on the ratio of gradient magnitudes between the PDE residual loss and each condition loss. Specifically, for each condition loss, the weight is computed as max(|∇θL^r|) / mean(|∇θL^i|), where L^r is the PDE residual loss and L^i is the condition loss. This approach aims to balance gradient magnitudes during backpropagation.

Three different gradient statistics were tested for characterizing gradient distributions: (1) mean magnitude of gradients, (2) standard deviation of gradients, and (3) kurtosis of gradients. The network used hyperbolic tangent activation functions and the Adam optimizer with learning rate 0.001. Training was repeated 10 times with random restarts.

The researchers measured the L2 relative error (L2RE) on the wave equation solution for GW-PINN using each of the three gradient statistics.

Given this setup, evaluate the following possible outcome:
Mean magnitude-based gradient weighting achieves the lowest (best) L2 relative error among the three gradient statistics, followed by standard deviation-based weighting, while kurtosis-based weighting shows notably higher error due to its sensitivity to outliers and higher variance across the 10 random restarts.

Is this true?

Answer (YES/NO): NO